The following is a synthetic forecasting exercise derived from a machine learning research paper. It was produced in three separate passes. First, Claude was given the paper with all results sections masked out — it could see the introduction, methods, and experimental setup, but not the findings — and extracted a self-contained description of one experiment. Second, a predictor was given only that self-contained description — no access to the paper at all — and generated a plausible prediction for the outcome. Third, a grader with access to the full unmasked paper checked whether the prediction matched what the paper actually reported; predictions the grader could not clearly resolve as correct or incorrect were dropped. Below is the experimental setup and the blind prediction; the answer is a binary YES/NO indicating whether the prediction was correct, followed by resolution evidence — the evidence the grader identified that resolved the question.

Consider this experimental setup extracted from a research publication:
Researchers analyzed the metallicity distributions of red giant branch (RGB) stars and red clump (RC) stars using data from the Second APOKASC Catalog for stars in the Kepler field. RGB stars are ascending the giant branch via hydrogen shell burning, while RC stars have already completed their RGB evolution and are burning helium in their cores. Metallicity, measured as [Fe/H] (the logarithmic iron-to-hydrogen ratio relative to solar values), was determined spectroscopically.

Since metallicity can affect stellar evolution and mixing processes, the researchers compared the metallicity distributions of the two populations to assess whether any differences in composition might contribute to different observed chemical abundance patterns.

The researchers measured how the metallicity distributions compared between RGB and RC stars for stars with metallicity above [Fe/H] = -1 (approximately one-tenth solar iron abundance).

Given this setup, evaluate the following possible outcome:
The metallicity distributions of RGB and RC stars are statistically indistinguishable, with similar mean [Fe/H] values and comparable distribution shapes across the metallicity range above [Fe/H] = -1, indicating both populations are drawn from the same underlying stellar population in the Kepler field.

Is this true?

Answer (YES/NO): YES